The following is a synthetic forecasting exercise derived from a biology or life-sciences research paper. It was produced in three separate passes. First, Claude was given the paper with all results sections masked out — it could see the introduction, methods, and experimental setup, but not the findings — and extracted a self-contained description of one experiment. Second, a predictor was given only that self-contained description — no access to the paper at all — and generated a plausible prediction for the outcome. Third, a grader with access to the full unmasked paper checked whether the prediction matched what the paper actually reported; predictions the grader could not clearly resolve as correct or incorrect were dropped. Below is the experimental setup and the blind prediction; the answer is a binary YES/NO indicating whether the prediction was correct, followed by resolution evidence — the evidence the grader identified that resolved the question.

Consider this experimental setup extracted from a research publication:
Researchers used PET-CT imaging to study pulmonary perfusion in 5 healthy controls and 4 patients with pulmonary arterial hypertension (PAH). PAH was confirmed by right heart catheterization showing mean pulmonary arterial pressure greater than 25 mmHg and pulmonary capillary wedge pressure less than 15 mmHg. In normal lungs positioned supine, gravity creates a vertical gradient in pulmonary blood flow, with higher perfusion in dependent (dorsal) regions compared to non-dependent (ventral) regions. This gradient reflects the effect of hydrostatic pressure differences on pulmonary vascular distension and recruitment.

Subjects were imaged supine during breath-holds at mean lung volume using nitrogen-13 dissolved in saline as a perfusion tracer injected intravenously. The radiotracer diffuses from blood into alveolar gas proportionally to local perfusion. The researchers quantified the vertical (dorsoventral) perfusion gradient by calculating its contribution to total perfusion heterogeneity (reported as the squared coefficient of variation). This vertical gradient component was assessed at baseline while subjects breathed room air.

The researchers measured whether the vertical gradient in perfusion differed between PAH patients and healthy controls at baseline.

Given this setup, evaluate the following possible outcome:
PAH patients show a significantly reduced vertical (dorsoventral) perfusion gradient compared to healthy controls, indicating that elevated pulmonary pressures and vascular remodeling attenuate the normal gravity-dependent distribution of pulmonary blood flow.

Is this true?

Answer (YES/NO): YES